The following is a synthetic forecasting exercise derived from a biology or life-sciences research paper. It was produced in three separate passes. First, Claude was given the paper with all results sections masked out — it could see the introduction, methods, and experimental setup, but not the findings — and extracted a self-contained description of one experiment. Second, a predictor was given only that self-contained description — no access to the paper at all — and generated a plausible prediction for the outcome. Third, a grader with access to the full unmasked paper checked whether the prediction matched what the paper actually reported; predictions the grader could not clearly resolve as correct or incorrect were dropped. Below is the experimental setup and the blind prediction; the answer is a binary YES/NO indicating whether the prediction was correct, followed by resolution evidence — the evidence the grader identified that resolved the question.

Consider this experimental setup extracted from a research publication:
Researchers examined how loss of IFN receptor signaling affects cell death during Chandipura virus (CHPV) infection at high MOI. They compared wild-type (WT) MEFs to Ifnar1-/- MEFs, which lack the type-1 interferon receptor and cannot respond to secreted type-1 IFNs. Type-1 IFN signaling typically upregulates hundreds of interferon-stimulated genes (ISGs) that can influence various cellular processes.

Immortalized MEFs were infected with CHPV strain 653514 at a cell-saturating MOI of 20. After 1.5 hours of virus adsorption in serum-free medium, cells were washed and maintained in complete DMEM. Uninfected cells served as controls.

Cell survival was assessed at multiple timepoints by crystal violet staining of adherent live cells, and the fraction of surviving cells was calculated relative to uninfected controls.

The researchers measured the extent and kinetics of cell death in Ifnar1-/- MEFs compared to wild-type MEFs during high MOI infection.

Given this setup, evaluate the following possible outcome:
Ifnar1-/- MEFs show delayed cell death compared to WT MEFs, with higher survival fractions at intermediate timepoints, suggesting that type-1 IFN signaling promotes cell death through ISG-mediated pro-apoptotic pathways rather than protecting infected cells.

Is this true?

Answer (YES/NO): NO